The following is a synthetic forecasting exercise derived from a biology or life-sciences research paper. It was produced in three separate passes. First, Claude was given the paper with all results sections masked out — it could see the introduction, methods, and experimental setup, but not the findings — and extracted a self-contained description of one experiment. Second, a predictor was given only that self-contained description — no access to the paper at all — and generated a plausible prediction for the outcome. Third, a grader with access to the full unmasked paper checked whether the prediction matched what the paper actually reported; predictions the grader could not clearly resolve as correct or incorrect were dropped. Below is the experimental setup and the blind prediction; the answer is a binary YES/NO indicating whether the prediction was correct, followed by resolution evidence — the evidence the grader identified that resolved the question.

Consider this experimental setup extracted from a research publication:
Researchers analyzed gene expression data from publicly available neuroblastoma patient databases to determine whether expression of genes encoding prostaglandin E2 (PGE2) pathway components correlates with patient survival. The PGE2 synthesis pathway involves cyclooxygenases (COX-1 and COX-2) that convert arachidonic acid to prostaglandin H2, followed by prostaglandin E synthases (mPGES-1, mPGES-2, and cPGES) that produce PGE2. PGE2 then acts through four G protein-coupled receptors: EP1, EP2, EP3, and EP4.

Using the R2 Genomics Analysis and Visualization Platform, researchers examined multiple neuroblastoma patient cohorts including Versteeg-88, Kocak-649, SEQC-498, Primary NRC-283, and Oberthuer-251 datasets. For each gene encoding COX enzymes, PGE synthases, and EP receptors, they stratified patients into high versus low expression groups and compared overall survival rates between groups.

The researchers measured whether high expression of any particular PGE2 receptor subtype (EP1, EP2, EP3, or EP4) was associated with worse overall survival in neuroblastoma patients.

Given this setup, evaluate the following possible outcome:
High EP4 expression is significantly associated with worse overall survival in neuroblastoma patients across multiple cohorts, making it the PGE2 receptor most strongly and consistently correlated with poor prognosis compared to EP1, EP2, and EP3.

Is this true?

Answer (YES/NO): NO